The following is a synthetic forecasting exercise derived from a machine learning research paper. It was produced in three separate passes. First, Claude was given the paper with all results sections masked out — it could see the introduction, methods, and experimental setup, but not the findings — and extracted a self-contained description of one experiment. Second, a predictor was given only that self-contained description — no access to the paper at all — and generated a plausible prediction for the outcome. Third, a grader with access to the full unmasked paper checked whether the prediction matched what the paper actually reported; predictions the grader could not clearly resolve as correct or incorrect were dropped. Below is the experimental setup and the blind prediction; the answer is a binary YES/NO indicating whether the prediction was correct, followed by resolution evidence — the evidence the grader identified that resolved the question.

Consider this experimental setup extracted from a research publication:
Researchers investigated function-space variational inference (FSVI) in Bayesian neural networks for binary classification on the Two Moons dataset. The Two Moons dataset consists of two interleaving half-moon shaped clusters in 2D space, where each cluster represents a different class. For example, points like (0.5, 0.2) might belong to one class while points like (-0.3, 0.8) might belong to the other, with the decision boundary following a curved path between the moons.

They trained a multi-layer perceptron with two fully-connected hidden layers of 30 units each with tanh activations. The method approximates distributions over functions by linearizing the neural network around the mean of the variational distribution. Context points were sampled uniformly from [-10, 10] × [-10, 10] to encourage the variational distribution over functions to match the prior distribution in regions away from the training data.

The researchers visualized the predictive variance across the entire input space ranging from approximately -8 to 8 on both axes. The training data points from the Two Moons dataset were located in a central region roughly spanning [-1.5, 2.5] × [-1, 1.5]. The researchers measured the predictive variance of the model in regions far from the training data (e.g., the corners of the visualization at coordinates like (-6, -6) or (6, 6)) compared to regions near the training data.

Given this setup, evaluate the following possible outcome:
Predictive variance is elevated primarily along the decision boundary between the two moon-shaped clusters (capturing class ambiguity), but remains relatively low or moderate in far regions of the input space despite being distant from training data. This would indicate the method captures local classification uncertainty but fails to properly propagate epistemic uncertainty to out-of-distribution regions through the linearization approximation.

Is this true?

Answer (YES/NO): NO